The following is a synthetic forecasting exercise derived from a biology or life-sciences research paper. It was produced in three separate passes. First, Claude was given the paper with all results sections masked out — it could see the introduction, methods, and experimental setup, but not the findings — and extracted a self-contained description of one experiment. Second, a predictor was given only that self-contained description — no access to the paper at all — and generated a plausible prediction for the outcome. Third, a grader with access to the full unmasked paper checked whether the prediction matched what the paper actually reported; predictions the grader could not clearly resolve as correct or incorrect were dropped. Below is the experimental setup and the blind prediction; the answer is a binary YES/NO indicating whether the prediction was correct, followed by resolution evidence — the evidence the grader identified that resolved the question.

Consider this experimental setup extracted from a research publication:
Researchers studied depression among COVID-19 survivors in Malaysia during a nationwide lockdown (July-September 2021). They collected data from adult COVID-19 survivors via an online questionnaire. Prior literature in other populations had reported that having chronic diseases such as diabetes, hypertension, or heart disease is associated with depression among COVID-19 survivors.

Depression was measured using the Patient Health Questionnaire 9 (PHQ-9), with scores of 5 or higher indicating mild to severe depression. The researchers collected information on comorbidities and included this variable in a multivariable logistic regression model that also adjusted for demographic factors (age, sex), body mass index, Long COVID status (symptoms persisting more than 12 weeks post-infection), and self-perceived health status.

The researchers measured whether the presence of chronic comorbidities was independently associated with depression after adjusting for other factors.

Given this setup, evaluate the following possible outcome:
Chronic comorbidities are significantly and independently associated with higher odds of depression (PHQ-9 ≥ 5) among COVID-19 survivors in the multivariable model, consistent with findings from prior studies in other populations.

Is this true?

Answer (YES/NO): NO